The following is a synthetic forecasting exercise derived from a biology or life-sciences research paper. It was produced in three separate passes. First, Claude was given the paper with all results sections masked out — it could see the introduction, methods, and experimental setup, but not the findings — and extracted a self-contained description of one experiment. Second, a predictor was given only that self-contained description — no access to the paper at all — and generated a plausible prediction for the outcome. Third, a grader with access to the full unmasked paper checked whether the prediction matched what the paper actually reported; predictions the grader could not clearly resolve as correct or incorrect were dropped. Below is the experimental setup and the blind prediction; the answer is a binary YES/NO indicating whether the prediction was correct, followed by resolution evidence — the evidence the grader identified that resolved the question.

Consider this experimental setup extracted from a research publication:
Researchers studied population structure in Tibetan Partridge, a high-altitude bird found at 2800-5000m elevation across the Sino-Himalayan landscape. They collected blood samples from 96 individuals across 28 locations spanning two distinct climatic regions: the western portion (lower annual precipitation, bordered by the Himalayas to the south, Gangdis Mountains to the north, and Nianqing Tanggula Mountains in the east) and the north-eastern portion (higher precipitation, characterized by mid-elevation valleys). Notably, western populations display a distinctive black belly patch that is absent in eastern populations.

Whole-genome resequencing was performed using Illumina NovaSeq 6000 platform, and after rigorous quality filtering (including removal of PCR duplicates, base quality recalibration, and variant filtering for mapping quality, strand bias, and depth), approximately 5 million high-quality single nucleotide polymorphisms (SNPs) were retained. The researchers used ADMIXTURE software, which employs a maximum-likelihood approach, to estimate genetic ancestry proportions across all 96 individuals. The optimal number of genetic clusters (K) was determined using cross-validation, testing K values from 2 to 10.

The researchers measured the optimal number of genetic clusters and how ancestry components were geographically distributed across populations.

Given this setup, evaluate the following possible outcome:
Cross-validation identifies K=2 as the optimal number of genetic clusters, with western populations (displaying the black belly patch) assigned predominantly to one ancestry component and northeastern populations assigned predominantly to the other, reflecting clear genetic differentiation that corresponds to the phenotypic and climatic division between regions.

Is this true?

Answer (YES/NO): NO